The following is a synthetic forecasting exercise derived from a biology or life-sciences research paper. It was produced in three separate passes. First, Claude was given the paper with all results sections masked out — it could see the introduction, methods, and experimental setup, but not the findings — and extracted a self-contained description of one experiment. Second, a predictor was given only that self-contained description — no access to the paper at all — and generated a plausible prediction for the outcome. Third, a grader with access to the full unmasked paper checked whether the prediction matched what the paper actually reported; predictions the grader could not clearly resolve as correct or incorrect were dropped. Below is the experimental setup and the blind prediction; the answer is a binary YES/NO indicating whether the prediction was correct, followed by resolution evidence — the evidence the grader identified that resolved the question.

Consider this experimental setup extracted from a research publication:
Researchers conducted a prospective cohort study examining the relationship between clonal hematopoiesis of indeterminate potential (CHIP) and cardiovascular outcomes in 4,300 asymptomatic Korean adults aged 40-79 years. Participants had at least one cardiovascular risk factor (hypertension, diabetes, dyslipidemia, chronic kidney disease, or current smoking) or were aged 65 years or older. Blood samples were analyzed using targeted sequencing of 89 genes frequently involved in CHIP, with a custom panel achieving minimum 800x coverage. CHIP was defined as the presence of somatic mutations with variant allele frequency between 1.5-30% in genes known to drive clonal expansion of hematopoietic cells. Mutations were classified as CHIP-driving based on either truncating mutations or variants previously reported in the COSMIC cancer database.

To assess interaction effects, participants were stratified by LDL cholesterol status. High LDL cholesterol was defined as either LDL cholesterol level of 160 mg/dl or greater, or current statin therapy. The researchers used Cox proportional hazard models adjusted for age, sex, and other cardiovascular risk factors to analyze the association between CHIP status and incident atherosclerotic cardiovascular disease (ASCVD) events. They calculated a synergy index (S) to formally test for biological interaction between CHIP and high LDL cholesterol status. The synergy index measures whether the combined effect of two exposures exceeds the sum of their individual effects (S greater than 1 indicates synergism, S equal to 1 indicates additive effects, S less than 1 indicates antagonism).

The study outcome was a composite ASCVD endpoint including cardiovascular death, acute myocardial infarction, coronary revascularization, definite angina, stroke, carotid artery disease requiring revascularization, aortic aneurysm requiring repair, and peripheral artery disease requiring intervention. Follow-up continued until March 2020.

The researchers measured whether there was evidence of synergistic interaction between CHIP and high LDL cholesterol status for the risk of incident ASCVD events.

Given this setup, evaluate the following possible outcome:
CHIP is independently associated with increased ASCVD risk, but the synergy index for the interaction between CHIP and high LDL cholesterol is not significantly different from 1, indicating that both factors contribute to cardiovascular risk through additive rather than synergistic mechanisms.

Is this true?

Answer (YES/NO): NO